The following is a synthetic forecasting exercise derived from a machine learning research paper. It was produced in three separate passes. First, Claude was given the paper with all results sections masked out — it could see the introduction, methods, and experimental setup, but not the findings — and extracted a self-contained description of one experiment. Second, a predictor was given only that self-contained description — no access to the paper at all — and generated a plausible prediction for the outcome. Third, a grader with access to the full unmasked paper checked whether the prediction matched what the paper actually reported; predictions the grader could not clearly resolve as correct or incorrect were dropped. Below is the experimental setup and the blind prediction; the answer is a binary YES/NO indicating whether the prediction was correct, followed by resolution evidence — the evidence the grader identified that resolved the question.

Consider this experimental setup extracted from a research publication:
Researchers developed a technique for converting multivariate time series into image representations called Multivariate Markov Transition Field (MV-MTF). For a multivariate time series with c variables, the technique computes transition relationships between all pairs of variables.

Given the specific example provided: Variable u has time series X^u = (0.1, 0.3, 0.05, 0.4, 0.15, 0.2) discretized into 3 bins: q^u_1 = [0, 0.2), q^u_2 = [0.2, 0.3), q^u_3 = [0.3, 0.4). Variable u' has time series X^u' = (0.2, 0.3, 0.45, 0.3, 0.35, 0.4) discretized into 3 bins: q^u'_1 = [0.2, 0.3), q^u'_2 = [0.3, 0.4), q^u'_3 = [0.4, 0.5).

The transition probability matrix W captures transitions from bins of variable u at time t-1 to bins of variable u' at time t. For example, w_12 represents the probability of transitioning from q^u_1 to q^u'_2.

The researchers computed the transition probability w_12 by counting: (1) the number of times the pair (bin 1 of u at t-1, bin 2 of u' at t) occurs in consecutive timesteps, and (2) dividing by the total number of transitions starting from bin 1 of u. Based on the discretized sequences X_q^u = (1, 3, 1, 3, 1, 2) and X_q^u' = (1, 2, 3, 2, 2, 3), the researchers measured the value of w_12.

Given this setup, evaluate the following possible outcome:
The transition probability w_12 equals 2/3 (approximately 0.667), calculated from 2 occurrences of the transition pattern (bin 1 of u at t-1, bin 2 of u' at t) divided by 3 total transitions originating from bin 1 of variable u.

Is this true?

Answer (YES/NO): YES